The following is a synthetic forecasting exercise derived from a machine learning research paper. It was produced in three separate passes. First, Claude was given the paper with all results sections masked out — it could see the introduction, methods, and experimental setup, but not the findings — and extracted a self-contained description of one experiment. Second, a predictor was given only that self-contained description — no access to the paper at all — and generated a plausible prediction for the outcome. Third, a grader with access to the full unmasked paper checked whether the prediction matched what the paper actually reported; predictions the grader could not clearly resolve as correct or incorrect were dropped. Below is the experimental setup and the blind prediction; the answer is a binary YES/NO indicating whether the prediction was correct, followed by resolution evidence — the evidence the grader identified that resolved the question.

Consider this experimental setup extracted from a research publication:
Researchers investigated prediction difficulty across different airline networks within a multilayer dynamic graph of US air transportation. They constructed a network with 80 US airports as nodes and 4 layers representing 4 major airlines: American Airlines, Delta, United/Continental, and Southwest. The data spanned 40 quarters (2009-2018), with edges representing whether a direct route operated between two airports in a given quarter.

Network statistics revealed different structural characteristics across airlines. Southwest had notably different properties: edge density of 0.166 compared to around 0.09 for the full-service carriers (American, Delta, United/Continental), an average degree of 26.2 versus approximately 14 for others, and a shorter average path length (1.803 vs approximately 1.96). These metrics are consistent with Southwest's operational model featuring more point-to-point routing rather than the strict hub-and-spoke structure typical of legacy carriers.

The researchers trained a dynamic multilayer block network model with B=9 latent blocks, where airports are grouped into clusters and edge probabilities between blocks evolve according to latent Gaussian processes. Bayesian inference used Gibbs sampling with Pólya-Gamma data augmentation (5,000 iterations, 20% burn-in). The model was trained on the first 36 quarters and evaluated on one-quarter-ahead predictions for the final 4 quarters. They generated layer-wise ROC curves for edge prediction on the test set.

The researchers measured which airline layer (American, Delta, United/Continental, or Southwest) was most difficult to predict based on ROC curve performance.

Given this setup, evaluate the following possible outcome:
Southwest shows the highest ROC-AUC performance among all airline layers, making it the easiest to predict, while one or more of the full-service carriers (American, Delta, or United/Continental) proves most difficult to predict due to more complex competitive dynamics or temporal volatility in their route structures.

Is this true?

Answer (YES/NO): NO